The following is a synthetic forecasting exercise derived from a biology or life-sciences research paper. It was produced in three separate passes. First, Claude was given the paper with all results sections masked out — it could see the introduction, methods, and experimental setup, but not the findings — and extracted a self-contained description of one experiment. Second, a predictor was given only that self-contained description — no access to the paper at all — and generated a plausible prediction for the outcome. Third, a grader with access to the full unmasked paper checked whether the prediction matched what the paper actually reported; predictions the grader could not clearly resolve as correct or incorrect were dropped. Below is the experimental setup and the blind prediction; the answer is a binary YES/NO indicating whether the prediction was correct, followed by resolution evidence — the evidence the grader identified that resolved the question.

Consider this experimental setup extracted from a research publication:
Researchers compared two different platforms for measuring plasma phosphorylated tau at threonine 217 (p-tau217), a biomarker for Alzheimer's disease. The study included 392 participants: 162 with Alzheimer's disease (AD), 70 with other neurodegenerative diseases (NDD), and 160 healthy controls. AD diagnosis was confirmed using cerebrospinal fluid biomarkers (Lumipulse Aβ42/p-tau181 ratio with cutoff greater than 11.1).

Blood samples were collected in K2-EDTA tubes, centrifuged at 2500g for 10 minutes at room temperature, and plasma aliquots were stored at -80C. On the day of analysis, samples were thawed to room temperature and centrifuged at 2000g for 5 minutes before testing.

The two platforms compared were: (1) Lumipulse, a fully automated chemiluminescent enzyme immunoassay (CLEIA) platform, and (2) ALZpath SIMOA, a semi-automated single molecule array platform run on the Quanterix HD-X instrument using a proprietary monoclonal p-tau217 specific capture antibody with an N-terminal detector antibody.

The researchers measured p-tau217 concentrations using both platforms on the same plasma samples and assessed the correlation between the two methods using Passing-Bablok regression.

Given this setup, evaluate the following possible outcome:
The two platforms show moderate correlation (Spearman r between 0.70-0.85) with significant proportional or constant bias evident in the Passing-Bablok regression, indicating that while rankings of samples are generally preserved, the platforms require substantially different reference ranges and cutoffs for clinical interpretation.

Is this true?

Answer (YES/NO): NO